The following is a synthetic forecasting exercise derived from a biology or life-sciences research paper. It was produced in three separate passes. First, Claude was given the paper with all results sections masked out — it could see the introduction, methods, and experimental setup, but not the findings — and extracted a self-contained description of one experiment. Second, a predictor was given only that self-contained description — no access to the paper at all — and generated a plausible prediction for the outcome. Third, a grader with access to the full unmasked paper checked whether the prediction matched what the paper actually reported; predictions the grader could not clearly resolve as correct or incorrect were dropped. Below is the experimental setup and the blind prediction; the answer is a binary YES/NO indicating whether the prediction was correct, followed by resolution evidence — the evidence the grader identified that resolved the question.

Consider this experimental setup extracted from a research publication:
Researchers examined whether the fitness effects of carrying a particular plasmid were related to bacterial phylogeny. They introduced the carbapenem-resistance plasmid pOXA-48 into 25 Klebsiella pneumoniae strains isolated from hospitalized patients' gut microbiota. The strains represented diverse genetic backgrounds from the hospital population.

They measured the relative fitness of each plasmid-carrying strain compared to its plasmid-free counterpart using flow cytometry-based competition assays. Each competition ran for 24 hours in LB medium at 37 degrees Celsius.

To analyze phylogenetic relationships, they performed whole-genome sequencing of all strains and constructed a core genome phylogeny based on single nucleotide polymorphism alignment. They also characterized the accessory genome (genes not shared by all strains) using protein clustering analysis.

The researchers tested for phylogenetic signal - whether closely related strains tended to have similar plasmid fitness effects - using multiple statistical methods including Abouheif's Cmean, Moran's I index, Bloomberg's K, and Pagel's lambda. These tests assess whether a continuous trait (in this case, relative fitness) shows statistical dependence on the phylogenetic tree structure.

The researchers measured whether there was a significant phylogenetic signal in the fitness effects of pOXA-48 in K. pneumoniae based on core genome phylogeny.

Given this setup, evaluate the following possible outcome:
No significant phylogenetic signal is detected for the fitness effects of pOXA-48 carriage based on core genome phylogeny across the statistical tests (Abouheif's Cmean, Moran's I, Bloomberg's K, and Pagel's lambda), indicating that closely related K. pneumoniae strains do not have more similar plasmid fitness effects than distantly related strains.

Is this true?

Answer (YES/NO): NO